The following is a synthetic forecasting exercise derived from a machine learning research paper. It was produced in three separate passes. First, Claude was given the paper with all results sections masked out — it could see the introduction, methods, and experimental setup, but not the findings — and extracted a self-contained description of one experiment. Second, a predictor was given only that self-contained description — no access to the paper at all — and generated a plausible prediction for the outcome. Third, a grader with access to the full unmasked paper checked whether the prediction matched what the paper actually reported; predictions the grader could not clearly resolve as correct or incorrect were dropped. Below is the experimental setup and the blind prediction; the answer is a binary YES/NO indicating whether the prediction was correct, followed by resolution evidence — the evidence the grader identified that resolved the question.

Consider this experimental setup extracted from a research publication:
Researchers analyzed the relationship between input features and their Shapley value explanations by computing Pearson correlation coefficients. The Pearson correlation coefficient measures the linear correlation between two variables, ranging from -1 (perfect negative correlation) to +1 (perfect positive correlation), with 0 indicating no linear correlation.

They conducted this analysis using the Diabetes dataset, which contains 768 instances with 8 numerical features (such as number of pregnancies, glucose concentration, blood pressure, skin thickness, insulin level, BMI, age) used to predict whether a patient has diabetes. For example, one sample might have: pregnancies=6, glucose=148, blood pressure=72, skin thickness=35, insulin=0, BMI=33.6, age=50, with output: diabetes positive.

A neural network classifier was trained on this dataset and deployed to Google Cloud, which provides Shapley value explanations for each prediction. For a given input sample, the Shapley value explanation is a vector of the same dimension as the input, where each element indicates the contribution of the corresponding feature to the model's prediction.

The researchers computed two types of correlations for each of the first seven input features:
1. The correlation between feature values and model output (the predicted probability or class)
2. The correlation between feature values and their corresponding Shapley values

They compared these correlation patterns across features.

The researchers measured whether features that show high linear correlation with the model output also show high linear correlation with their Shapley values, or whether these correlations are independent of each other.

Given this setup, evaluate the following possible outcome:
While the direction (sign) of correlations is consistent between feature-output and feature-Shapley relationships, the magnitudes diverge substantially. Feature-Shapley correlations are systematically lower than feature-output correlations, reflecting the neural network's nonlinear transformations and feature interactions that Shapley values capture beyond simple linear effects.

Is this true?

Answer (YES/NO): NO